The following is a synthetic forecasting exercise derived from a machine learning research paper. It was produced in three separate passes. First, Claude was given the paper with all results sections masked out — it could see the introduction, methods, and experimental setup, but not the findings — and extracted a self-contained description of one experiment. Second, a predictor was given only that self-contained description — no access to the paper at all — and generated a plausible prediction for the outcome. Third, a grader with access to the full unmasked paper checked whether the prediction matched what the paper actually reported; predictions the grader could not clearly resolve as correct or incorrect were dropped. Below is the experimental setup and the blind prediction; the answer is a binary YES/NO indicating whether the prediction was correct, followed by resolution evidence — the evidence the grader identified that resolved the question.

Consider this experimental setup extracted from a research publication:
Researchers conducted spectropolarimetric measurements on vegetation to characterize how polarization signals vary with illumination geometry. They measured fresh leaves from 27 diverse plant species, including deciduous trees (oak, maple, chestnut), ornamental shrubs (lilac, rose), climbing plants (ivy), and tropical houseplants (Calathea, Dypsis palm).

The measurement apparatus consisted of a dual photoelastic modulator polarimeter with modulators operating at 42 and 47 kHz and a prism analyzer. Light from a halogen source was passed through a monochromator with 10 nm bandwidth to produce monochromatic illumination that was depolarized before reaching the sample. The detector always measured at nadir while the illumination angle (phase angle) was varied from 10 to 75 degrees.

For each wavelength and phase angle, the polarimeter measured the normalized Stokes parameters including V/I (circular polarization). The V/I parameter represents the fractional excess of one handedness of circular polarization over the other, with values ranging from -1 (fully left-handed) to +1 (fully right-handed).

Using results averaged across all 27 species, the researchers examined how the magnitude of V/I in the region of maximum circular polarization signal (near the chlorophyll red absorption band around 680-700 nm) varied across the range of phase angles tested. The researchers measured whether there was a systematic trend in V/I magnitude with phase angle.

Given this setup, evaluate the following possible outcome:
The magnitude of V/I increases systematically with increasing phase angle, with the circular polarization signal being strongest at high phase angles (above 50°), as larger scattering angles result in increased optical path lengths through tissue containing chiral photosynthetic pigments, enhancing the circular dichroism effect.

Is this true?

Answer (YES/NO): NO